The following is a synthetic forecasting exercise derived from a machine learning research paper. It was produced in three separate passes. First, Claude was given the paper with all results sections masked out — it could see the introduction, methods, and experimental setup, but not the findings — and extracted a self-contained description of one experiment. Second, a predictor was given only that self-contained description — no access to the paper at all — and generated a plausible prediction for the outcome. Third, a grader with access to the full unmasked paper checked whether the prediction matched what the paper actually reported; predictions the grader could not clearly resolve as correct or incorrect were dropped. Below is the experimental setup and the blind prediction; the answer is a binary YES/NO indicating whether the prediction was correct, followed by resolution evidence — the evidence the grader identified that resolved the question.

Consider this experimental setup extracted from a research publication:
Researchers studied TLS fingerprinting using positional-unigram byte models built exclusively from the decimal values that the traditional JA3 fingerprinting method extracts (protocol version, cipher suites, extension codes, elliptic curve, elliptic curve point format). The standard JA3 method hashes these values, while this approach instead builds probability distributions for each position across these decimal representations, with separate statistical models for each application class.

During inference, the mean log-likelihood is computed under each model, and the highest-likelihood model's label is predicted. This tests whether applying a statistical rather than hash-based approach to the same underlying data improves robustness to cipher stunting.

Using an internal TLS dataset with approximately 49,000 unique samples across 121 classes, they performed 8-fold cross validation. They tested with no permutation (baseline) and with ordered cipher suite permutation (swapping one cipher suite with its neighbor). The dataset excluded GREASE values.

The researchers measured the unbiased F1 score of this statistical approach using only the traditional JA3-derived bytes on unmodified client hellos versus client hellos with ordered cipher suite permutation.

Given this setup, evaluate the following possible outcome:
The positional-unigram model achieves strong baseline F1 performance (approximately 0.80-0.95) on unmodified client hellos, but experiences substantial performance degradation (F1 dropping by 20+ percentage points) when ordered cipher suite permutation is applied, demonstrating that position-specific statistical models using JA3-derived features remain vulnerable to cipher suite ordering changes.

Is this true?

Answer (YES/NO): NO